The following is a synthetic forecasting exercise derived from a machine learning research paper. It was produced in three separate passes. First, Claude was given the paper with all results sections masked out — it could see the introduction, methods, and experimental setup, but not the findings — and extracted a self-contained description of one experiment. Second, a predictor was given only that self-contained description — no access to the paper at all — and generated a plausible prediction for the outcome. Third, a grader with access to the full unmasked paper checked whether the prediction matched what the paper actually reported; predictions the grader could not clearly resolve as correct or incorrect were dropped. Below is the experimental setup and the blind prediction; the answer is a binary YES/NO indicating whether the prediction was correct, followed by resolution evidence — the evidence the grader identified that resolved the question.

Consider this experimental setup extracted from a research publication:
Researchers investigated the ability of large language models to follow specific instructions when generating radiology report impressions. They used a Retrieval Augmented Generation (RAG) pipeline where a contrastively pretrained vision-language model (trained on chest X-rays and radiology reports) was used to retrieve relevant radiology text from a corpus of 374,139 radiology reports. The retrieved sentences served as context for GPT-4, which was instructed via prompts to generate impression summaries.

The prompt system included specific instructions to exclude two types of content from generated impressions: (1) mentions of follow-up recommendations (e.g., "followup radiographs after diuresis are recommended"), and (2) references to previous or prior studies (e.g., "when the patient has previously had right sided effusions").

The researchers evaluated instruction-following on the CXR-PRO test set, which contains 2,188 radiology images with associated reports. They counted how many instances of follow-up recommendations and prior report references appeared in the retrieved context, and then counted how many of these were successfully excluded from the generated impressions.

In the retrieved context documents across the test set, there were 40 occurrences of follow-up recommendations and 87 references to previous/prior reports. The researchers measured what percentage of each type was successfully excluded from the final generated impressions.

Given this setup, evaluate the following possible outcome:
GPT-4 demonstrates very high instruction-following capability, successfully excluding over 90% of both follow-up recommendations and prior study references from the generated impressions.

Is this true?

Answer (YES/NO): YES